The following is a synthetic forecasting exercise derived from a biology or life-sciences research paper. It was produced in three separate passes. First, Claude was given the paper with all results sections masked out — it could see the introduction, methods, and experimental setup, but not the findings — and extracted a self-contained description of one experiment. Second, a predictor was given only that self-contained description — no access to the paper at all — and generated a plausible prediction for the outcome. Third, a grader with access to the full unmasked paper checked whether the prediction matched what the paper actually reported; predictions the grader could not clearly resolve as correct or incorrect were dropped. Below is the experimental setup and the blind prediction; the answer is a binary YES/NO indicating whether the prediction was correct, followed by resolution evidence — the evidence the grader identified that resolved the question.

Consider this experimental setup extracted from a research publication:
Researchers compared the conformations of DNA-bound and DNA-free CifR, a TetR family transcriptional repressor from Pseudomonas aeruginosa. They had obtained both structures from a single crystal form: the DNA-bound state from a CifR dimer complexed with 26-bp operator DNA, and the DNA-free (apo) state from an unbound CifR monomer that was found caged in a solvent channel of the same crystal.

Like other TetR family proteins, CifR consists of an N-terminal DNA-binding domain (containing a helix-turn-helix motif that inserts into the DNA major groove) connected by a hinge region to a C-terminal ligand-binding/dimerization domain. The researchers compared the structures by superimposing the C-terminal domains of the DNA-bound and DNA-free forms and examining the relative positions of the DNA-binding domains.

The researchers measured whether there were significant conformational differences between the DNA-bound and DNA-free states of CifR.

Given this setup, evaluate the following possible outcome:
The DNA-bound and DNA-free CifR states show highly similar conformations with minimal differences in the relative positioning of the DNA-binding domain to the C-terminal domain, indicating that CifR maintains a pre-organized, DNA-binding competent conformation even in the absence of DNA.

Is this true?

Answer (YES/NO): NO